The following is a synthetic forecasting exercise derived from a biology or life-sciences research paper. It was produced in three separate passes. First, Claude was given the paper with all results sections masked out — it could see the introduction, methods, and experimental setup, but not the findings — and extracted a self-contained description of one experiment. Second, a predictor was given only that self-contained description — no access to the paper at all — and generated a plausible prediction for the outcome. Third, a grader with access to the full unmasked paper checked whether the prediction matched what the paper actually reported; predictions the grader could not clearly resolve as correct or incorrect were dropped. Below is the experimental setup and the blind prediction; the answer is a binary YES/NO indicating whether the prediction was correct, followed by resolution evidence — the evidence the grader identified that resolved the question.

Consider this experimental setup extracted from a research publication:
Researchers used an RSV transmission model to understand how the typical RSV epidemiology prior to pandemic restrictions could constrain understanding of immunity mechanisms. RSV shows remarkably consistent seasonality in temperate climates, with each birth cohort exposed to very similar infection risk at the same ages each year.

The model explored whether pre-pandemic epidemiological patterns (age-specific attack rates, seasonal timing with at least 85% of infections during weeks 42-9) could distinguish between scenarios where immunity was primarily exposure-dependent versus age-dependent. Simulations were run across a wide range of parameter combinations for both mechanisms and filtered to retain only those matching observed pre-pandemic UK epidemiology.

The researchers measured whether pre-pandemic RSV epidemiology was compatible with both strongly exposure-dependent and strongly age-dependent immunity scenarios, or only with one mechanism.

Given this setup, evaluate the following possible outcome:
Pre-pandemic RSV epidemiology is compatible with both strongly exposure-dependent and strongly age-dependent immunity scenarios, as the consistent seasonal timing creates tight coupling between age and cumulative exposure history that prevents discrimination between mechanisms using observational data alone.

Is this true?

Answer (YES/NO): YES